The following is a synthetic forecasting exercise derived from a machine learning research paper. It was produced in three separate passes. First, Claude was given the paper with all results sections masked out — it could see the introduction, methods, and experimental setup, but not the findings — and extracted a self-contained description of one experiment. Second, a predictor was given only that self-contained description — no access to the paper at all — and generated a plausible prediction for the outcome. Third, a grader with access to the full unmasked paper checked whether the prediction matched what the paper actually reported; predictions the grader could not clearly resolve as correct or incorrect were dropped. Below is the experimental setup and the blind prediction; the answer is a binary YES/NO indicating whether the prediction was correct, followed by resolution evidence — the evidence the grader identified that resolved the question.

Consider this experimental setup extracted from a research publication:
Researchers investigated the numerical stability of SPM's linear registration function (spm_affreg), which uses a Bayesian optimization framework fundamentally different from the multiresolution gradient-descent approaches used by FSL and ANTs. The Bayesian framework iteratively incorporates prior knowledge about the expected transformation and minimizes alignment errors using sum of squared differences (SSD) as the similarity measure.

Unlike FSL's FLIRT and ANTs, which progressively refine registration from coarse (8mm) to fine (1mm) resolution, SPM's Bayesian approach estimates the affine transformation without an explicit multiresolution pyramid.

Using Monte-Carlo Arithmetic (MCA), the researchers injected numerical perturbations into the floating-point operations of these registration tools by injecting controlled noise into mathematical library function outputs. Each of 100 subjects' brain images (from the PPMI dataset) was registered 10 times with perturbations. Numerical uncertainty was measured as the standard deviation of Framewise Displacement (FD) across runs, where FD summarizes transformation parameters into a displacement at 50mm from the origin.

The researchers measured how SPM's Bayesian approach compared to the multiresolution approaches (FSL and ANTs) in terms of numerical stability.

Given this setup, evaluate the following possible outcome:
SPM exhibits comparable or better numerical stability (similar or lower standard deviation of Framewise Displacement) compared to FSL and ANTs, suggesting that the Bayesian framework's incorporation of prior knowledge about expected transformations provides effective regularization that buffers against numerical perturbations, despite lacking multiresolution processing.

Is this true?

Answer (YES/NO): YES